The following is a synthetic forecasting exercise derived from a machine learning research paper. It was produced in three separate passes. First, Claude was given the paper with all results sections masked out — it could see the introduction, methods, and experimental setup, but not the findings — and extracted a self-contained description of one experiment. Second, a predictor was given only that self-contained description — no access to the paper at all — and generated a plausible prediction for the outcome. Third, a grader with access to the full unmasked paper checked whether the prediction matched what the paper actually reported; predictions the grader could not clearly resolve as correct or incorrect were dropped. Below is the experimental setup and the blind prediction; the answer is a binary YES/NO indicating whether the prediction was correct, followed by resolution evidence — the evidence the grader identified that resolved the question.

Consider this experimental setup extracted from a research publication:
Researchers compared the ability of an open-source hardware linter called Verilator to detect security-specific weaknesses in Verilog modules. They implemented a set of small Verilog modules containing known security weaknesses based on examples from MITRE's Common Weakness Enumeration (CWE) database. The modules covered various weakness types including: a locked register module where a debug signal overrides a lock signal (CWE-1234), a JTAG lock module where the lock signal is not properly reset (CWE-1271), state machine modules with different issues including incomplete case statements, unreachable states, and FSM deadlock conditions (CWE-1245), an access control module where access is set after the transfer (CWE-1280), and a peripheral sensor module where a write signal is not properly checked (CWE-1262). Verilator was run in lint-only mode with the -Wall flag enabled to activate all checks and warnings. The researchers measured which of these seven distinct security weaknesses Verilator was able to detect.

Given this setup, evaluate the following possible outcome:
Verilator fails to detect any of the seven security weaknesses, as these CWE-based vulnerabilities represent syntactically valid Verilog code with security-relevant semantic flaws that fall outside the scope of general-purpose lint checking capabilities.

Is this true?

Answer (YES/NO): NO